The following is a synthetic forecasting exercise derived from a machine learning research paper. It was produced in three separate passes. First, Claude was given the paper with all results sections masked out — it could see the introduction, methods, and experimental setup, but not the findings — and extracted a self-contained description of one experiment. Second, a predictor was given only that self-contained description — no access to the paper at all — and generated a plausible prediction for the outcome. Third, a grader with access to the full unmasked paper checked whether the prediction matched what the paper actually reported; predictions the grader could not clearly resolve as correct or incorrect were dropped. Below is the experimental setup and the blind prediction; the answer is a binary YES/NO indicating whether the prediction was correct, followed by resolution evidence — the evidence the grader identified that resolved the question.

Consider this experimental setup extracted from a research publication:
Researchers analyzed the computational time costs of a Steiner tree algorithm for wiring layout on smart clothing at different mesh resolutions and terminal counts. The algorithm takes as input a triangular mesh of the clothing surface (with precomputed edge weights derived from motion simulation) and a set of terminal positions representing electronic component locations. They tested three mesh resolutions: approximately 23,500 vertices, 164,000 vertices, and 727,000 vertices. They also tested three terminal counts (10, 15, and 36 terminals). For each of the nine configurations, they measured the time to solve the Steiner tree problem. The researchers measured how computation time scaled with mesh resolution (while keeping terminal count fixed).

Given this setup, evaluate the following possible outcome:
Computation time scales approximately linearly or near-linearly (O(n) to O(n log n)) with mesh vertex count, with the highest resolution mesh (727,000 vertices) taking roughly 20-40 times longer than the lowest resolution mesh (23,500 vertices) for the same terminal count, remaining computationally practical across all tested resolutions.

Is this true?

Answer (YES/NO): NO